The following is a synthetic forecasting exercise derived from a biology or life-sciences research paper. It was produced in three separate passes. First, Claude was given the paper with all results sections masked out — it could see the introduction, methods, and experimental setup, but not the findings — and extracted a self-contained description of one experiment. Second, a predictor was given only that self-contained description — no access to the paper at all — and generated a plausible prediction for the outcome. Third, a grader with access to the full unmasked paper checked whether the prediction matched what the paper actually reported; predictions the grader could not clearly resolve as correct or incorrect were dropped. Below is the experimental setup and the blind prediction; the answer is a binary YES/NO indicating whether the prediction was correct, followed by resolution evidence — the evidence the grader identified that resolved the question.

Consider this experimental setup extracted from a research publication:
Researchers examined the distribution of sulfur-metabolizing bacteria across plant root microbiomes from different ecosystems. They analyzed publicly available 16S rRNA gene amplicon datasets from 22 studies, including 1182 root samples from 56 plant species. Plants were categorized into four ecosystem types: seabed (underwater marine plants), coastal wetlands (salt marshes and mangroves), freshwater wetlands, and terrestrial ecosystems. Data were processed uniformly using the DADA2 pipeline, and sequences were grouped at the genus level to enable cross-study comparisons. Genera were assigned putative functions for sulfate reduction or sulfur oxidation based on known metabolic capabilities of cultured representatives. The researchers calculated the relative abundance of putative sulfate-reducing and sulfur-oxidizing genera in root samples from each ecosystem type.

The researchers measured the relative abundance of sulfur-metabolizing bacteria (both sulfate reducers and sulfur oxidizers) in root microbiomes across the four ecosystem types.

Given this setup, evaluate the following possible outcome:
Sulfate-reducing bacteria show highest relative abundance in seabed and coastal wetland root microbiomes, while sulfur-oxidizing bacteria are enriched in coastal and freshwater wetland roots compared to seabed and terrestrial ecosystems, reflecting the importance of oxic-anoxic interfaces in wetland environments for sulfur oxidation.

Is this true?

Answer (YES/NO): NO